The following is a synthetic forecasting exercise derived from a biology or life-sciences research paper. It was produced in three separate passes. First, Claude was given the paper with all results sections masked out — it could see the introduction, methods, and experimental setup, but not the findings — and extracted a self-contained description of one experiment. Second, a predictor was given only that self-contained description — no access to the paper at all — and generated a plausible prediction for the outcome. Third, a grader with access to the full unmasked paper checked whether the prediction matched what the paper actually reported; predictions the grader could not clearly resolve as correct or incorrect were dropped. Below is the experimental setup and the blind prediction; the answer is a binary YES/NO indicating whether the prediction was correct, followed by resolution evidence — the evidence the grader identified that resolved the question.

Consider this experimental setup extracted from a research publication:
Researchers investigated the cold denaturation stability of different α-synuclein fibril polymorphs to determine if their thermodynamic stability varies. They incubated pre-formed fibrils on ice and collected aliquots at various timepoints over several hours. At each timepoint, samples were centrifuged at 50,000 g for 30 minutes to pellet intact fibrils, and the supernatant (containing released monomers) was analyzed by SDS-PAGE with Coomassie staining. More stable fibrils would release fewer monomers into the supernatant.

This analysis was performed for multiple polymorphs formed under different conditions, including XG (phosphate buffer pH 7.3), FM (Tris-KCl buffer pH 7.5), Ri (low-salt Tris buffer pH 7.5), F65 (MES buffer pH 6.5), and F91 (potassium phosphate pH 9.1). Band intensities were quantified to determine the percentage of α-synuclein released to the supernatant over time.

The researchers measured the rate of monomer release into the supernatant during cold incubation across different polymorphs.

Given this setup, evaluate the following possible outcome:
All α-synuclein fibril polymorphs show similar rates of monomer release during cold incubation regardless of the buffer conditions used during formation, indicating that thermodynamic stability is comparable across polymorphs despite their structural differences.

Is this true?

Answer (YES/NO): NO